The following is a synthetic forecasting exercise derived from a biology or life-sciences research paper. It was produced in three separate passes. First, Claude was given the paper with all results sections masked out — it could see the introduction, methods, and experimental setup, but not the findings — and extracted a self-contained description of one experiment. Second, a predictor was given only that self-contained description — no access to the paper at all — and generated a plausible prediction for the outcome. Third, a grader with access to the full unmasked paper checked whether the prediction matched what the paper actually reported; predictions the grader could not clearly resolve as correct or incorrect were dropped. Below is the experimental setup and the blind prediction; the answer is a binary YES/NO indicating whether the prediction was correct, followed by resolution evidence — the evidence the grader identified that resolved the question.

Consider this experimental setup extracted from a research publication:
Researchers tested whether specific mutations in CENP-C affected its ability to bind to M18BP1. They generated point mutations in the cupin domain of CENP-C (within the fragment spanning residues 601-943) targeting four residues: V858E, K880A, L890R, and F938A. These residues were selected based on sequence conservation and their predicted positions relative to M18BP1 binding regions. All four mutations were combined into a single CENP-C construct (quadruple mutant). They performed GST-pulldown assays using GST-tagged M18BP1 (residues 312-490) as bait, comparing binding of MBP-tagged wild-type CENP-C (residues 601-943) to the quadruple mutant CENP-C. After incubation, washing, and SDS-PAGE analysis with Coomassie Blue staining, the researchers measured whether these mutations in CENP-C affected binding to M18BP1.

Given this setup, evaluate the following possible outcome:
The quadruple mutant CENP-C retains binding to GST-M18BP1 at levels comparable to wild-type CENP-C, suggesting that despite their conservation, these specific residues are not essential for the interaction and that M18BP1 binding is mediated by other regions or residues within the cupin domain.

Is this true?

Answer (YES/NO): NO